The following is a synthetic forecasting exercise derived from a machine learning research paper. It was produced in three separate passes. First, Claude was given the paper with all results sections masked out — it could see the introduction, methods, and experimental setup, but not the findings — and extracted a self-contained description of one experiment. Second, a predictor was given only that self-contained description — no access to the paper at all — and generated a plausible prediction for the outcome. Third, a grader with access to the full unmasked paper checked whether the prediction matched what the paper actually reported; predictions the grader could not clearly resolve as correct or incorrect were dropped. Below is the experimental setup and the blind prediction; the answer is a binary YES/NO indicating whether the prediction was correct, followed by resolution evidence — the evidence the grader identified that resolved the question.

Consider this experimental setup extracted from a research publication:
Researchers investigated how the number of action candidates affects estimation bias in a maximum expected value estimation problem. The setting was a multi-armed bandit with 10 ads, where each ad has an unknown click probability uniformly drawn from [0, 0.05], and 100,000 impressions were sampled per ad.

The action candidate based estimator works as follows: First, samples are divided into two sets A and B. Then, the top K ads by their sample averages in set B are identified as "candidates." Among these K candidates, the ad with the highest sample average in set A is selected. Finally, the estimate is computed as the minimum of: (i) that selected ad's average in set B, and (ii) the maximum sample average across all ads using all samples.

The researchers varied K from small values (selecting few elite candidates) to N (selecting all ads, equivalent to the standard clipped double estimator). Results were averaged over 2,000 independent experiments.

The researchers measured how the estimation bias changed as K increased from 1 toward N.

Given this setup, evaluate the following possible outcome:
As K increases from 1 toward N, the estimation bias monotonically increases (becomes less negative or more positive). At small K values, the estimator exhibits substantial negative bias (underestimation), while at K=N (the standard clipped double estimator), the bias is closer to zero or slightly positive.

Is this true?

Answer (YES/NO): NO